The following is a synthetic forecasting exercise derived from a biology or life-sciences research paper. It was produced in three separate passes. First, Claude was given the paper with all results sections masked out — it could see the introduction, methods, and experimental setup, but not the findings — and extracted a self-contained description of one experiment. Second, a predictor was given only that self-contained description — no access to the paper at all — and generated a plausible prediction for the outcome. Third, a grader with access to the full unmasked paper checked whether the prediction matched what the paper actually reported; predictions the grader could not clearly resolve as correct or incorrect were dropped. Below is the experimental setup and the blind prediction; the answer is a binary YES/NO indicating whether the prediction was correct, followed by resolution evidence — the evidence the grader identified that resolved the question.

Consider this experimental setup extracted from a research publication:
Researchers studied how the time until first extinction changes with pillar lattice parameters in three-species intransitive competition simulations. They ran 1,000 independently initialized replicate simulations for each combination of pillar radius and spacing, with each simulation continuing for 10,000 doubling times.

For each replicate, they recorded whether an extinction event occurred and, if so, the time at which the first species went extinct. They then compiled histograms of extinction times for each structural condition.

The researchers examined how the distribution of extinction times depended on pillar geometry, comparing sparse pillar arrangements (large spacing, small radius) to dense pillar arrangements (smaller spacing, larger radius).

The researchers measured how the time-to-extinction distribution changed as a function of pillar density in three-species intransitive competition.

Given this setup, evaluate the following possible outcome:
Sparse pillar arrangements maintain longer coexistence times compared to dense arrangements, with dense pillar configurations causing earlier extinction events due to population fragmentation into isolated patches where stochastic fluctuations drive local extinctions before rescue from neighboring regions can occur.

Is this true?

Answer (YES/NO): NO